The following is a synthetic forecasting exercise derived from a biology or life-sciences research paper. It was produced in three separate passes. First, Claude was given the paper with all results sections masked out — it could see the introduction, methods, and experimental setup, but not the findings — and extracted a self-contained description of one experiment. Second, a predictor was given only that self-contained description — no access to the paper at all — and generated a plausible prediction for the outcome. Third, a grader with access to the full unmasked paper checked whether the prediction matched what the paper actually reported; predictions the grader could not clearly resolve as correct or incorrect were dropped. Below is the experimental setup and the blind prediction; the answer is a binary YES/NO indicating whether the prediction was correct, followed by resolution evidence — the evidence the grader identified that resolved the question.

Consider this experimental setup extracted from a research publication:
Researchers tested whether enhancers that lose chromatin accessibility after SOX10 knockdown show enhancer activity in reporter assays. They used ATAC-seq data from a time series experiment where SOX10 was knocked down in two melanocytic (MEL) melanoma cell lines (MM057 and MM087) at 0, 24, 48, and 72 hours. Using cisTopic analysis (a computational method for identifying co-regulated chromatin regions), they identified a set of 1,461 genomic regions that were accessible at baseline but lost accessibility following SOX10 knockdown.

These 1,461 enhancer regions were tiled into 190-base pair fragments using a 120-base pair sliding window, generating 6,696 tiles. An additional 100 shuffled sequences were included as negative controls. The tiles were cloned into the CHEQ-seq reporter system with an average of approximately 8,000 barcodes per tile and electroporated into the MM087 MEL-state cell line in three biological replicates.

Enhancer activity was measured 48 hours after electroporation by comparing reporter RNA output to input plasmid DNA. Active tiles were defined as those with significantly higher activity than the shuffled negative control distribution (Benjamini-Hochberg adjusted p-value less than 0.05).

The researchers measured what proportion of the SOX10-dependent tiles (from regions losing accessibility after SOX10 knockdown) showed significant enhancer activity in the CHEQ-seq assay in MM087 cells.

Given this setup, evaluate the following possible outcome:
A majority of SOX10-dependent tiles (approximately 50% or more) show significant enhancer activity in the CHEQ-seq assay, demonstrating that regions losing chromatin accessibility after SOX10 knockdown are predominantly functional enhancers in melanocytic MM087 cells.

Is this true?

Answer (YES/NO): NO